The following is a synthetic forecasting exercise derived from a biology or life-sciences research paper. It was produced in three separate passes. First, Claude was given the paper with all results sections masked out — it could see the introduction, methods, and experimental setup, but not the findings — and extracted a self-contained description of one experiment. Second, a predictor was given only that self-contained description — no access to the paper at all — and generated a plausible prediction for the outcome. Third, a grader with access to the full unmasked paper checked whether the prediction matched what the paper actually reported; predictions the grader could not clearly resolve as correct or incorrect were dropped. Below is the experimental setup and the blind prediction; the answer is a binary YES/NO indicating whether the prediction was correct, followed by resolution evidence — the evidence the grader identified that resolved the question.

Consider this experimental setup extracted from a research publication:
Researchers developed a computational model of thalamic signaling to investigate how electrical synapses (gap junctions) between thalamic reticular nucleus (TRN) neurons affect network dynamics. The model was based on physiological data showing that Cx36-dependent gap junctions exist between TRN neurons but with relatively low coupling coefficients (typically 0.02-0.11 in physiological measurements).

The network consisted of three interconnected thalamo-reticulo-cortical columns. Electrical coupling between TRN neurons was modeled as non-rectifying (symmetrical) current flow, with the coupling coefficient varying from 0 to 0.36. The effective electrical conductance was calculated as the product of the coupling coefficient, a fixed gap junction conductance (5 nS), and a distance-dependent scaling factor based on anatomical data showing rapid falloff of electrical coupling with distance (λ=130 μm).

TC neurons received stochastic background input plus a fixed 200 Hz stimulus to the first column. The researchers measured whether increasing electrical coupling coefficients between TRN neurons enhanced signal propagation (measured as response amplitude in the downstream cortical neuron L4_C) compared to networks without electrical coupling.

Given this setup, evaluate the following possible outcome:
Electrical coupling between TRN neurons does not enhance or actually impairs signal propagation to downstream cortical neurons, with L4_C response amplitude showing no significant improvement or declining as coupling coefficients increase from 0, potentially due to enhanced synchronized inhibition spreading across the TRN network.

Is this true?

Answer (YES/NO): YES